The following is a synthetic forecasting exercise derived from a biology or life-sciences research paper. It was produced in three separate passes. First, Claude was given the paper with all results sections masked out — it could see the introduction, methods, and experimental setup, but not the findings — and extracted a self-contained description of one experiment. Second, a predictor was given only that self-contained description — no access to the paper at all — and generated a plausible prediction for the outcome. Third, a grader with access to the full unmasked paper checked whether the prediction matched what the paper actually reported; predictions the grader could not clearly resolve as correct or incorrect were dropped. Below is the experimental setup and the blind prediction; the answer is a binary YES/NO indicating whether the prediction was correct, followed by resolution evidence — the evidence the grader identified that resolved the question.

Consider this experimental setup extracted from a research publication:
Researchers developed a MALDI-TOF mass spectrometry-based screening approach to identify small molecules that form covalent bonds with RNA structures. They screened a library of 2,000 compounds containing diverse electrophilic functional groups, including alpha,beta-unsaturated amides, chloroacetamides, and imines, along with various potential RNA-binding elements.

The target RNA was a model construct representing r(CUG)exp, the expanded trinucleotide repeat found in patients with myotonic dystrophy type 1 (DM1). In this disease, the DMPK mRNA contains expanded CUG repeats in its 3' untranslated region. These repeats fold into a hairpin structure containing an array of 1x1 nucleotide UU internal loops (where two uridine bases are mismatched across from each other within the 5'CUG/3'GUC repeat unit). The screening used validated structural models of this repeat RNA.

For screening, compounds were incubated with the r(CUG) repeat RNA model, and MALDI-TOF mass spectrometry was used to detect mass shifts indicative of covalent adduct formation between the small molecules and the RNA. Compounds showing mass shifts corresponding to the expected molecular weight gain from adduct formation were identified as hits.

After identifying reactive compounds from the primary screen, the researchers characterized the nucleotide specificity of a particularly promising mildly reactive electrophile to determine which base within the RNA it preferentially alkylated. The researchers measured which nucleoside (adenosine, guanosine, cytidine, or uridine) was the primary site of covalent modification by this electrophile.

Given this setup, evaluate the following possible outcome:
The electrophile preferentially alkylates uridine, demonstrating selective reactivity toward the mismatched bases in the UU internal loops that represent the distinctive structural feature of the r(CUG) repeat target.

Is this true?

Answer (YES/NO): NO